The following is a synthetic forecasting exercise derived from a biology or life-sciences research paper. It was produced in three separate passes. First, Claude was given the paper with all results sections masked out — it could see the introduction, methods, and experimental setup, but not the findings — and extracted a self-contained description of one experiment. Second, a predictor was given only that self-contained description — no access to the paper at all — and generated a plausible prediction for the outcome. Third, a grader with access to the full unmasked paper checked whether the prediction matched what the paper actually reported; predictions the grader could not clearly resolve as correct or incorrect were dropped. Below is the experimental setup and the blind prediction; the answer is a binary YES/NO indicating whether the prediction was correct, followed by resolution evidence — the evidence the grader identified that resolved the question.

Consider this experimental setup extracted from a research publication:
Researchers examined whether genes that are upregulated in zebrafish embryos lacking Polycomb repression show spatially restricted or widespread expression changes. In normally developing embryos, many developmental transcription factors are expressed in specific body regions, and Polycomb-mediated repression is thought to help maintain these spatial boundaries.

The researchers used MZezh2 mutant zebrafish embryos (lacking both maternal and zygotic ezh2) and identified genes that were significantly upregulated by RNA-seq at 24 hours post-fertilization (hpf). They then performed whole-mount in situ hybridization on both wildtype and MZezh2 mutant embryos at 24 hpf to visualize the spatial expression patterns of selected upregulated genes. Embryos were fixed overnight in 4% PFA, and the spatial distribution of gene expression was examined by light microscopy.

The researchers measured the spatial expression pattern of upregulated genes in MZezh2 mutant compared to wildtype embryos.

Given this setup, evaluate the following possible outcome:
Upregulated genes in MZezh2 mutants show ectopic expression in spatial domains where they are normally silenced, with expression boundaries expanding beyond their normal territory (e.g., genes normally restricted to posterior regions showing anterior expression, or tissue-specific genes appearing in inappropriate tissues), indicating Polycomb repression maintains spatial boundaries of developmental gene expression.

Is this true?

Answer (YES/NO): YES